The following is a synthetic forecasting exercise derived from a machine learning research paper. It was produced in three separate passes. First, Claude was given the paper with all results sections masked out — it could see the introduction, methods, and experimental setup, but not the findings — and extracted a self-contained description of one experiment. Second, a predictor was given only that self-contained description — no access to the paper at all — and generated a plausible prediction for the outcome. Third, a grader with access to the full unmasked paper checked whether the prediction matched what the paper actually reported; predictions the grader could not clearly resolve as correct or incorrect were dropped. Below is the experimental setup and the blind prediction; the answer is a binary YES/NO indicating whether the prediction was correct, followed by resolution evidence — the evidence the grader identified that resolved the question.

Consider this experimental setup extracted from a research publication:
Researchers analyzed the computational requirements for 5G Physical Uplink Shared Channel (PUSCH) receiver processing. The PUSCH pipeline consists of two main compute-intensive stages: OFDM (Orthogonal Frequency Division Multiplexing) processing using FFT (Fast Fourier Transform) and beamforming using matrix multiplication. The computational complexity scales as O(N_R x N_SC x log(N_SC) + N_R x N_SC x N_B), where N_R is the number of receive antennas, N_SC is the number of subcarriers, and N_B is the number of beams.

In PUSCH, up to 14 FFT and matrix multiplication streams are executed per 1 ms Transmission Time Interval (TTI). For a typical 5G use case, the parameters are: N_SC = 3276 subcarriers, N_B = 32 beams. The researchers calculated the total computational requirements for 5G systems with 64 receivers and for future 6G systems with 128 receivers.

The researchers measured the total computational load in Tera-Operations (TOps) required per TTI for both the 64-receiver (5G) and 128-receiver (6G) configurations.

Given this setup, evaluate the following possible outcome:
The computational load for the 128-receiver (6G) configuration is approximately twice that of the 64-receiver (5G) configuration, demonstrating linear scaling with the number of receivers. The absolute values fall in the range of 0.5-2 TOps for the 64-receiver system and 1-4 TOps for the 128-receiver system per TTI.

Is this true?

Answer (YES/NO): YES